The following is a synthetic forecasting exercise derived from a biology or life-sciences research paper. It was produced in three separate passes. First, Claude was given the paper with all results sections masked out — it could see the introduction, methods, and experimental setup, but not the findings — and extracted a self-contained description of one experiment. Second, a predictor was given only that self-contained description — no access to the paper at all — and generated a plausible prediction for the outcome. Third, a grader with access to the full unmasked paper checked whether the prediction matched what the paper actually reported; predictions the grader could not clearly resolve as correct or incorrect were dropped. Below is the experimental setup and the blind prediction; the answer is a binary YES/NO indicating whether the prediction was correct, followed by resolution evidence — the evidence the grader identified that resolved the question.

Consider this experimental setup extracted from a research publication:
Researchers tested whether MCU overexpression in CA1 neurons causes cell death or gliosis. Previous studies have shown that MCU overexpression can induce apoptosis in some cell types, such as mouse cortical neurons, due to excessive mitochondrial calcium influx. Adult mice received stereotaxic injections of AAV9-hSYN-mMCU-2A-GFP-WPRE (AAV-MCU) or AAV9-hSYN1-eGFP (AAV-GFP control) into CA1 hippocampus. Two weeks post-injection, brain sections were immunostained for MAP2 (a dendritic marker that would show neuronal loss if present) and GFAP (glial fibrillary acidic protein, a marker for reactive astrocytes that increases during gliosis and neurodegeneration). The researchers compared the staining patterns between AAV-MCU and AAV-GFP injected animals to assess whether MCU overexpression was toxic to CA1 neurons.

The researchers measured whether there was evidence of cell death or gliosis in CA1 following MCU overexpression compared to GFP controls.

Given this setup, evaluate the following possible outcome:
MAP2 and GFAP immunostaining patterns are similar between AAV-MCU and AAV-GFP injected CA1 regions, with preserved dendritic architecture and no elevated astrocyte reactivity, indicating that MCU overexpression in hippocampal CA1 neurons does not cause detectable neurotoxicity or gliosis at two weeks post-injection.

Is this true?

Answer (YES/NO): YES